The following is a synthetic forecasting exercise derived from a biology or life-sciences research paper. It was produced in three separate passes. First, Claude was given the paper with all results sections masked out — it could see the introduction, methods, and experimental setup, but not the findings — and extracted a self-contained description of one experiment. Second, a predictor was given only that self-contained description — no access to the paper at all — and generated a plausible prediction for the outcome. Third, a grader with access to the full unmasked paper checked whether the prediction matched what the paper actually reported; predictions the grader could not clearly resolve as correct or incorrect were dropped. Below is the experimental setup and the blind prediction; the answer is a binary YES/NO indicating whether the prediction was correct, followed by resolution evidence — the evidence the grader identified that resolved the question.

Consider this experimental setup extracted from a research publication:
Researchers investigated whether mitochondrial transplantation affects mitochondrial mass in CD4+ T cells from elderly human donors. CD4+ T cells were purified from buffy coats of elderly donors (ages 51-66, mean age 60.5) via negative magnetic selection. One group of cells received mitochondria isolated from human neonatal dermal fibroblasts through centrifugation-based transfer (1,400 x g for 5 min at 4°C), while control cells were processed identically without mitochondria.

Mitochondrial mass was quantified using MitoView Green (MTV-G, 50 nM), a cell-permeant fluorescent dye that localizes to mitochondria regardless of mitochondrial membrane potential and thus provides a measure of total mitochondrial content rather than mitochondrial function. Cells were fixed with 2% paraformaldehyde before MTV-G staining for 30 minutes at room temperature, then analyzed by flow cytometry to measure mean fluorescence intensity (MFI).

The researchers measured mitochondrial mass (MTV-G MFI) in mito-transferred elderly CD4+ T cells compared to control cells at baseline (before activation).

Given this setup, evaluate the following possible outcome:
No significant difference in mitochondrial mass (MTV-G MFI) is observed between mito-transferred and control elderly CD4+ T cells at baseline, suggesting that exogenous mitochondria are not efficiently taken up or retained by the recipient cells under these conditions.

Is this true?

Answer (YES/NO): NO